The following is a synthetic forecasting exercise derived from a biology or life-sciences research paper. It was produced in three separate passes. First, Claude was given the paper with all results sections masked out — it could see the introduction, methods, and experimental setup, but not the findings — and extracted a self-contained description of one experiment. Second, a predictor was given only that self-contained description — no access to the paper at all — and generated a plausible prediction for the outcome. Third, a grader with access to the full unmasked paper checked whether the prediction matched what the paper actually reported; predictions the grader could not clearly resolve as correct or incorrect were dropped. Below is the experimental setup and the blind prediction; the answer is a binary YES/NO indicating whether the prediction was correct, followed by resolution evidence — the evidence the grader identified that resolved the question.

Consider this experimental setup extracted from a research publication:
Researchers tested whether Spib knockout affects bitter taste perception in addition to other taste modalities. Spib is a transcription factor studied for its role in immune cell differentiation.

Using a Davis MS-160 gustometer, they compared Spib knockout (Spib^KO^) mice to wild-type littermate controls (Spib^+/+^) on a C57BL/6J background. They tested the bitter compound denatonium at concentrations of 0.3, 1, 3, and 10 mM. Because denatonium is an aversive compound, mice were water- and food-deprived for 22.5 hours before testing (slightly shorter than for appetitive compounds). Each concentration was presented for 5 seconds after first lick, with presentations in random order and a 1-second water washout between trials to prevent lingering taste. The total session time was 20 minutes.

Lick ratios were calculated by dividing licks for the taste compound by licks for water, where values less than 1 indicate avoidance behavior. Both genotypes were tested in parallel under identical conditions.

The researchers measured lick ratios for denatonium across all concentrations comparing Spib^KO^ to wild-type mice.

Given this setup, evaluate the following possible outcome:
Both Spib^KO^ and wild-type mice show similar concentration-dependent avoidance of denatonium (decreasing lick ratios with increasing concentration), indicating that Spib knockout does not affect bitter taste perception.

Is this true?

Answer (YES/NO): YES